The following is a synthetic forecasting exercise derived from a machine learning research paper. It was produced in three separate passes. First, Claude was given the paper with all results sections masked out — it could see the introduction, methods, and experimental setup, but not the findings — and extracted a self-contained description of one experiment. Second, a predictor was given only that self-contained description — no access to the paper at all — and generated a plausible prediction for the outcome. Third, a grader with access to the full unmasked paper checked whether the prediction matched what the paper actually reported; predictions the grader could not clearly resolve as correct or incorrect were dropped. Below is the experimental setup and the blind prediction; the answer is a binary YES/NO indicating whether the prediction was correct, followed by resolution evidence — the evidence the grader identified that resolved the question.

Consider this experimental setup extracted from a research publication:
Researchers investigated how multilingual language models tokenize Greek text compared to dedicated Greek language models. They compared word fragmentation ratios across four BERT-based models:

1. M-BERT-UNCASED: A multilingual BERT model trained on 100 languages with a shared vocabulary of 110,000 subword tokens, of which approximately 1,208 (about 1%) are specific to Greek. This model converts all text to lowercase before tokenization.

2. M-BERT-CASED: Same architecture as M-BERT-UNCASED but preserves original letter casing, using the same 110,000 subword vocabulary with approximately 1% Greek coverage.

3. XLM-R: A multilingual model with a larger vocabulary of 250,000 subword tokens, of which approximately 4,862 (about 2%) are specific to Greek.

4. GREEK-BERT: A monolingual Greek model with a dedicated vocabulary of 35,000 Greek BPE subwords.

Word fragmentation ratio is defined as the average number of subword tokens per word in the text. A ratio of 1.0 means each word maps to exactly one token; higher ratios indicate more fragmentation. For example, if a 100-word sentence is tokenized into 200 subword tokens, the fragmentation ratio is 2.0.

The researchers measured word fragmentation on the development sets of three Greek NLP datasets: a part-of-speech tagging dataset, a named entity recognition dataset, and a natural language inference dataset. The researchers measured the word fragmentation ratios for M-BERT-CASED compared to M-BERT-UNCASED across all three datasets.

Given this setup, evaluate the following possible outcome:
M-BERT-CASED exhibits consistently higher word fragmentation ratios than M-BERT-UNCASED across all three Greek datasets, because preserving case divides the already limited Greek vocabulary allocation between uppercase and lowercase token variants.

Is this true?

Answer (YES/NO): YES